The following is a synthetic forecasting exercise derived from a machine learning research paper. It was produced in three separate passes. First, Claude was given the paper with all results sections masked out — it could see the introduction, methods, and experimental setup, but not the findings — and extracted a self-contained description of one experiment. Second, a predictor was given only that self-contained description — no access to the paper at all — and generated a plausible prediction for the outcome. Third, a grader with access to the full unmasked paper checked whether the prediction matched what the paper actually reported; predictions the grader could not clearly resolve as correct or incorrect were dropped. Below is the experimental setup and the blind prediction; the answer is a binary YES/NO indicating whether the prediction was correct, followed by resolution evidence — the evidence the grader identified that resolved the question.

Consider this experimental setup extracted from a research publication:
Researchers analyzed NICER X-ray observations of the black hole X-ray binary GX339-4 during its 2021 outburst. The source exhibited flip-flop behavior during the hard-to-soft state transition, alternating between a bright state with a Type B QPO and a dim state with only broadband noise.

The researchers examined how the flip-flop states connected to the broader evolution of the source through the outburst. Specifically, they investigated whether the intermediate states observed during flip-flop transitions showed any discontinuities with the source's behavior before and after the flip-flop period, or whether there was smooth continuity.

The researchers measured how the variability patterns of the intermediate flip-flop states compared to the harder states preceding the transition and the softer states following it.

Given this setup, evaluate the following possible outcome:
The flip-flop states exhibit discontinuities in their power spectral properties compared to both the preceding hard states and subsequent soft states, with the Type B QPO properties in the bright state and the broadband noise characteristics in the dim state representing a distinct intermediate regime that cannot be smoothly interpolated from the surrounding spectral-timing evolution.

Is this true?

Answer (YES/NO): NO